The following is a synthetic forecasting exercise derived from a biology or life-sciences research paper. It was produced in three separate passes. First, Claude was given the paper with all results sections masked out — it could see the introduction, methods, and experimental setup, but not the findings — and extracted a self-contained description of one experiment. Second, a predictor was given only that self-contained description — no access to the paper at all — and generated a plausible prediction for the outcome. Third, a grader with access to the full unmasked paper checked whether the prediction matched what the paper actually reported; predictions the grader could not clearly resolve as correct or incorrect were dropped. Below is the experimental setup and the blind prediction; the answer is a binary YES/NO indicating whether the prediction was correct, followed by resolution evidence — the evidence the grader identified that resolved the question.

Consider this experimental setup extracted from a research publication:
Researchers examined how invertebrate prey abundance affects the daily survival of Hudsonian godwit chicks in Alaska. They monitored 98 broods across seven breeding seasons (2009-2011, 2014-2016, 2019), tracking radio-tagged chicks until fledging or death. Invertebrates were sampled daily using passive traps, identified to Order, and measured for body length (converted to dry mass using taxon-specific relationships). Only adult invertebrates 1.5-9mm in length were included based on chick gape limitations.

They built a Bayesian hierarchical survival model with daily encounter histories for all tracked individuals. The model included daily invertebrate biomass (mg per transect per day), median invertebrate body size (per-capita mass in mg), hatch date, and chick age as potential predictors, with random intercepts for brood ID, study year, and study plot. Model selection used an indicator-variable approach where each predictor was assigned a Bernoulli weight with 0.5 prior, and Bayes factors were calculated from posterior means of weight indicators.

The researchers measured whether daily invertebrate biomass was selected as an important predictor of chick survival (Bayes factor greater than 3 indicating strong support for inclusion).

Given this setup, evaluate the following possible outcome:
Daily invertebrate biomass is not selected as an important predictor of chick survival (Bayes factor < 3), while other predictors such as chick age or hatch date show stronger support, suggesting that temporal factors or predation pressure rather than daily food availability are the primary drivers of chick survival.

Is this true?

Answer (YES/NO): NO